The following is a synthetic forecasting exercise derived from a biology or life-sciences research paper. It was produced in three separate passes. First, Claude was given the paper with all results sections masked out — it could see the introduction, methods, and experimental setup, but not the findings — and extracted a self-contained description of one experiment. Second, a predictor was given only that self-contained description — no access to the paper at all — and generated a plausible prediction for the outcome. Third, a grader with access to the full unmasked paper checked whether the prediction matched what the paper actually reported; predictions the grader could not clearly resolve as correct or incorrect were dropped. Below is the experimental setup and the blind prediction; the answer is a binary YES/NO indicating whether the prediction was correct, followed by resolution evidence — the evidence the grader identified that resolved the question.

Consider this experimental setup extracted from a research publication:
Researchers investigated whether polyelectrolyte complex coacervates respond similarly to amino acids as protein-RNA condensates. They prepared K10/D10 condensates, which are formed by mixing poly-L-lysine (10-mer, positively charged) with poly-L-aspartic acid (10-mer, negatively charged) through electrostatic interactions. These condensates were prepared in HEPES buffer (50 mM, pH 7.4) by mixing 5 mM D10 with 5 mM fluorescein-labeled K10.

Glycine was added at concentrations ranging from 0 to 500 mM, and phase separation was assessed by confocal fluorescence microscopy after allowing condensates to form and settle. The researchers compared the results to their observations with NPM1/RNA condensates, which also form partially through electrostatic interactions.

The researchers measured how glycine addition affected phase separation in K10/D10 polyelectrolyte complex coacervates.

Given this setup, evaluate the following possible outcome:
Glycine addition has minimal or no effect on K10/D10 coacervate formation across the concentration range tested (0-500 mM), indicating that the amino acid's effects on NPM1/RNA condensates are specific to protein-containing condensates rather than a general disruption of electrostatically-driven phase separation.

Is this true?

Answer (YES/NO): NO